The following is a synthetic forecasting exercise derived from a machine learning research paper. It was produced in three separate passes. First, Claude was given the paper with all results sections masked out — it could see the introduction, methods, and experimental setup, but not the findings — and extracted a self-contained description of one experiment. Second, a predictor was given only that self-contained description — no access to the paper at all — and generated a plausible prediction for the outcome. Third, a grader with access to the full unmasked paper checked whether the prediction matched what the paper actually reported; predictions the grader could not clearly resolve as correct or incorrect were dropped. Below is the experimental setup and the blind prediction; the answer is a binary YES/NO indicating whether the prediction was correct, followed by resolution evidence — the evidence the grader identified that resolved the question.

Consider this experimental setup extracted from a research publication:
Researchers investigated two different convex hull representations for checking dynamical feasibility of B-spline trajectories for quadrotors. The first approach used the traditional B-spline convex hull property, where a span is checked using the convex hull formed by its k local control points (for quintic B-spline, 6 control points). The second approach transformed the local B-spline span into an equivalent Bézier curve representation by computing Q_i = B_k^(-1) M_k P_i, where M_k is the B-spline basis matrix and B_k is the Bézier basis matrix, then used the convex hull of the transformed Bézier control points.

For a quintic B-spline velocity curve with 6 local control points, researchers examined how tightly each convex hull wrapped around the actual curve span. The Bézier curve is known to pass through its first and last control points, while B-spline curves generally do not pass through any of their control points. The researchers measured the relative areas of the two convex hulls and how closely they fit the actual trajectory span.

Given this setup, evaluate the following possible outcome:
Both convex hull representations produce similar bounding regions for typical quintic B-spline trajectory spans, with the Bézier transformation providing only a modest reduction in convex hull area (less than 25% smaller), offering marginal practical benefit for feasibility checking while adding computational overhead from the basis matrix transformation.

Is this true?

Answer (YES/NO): NO